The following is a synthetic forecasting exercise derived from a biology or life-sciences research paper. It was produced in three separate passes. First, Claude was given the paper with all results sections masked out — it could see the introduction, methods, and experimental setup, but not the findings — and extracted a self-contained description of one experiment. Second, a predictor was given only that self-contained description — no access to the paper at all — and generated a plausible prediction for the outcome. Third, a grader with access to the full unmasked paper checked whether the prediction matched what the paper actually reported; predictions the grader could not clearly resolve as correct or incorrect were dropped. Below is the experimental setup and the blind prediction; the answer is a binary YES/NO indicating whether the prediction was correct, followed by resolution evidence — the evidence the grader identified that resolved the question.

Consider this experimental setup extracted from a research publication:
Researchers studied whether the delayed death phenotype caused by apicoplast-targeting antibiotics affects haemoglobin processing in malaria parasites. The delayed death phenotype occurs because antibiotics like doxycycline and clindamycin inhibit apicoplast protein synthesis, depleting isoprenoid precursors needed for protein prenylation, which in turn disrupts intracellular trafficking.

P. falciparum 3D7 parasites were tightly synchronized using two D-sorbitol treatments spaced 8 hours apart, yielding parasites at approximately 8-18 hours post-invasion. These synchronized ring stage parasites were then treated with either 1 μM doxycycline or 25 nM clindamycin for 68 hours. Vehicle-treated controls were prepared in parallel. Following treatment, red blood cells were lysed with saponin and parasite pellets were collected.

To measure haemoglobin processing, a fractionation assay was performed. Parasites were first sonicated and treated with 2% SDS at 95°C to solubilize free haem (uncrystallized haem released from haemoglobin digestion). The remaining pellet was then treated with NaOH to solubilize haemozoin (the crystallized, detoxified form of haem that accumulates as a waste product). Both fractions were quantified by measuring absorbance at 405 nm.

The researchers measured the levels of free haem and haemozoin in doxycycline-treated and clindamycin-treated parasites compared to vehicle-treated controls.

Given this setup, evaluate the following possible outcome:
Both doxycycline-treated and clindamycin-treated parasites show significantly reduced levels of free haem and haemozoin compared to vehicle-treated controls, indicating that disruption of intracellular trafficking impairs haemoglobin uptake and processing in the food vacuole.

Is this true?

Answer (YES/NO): NO